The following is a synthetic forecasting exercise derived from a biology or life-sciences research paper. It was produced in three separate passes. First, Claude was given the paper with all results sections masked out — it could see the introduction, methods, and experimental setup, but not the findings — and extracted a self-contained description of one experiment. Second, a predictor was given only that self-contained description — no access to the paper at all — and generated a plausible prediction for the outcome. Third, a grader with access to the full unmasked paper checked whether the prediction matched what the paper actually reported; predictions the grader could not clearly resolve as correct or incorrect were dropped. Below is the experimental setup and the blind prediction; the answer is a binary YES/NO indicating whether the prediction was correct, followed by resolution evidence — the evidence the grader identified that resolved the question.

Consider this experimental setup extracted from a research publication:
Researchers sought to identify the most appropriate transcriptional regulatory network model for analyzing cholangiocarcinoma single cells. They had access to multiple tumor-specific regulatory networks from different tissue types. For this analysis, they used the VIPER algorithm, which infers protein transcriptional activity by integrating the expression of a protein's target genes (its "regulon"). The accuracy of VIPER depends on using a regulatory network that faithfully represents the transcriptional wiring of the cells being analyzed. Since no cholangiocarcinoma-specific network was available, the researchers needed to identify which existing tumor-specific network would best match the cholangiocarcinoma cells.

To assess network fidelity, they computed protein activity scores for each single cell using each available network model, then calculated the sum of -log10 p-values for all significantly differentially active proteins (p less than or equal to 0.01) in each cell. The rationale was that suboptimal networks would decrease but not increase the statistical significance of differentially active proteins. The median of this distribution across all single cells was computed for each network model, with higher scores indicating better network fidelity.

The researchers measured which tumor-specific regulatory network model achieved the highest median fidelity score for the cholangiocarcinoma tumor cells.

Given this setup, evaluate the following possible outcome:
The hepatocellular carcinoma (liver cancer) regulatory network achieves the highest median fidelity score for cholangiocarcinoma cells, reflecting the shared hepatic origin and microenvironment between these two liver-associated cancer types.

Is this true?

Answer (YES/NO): NO